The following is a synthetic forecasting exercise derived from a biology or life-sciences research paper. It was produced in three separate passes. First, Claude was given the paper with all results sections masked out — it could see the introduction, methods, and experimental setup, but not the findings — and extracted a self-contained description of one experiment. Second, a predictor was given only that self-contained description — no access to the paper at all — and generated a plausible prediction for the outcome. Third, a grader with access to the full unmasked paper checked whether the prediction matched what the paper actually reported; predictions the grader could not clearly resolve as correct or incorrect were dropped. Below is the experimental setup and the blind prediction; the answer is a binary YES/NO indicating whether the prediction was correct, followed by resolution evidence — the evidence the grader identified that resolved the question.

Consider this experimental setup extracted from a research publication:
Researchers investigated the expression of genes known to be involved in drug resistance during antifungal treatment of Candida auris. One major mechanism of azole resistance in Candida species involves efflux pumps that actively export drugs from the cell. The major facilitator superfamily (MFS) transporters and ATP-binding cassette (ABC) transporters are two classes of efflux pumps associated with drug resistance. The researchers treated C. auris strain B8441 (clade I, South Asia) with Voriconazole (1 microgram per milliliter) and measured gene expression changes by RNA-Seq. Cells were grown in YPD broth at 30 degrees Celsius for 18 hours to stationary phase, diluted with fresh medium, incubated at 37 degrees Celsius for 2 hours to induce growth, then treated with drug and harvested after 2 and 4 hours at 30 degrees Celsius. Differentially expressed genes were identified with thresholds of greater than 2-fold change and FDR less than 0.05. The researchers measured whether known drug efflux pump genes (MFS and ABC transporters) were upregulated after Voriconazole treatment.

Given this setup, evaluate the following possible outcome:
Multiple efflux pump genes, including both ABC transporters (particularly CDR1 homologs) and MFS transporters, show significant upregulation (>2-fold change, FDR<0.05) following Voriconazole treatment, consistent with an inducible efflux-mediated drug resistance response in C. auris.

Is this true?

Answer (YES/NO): NO